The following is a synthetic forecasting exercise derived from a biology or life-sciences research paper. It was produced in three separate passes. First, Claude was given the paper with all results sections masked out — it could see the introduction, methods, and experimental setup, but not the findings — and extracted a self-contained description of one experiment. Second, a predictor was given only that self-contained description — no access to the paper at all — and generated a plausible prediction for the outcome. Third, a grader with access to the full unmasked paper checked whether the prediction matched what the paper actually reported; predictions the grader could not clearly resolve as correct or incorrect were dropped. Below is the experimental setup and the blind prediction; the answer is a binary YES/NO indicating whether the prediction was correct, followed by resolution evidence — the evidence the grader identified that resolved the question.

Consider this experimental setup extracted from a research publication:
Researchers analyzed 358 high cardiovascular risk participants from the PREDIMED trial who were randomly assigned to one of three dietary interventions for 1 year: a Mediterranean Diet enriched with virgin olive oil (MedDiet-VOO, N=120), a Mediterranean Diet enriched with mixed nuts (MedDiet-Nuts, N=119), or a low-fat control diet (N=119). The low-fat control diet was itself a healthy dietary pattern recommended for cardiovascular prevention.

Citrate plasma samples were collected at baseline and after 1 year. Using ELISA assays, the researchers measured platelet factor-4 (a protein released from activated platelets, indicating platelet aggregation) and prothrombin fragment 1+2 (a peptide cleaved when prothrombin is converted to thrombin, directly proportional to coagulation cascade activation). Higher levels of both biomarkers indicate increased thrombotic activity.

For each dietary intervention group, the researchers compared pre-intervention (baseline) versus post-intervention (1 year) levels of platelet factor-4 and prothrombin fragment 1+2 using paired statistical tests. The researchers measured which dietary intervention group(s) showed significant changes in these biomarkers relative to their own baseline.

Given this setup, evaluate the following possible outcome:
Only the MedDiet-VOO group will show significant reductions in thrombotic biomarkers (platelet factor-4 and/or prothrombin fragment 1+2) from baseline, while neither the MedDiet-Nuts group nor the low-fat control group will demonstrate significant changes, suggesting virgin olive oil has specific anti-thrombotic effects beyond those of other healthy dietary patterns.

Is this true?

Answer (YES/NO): NO